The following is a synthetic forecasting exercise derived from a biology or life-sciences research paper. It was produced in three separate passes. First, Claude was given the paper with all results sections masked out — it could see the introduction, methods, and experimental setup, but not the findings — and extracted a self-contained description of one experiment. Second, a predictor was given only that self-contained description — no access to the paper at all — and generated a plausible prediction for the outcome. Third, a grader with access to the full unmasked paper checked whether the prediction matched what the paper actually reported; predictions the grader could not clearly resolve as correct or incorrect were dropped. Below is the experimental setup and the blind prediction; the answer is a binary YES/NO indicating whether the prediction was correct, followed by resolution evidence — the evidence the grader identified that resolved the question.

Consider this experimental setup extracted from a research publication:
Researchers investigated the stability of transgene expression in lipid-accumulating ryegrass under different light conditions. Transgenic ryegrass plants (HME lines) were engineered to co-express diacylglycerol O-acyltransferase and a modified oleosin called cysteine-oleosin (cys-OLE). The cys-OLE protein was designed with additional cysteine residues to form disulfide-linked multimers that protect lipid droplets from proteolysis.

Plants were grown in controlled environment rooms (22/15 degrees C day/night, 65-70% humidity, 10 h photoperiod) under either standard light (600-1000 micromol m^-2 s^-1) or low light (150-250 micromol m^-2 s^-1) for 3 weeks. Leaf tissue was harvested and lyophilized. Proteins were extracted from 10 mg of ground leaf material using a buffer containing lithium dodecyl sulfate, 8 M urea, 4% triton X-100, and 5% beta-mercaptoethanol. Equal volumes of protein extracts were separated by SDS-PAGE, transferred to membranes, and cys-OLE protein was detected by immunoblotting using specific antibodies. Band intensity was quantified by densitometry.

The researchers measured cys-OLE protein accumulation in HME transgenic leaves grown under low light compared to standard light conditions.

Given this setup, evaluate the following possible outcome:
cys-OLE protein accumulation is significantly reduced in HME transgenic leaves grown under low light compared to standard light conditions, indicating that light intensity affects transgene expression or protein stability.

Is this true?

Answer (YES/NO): NO